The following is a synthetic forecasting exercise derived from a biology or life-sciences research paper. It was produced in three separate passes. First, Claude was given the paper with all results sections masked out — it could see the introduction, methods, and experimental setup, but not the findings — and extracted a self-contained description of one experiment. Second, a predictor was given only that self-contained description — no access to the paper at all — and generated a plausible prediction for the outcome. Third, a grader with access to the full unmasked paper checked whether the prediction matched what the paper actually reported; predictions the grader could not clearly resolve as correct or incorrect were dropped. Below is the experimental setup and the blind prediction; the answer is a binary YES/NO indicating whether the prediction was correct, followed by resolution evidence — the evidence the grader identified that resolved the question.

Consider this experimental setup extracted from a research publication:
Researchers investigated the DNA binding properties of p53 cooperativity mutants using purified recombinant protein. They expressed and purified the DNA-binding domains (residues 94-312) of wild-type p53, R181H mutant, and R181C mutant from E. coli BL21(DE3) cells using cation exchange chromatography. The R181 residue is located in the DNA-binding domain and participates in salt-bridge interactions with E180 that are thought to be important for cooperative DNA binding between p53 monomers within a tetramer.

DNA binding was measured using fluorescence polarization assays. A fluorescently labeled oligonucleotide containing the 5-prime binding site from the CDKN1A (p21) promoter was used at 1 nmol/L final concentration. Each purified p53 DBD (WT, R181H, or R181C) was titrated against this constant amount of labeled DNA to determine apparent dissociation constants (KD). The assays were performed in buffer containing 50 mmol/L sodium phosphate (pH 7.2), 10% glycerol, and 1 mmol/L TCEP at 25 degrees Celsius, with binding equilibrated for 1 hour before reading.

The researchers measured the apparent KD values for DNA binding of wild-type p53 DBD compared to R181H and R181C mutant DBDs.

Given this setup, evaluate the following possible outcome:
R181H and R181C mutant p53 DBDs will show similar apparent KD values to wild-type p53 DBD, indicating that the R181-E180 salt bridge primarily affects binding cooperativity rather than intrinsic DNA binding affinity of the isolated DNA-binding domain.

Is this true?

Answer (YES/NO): NO